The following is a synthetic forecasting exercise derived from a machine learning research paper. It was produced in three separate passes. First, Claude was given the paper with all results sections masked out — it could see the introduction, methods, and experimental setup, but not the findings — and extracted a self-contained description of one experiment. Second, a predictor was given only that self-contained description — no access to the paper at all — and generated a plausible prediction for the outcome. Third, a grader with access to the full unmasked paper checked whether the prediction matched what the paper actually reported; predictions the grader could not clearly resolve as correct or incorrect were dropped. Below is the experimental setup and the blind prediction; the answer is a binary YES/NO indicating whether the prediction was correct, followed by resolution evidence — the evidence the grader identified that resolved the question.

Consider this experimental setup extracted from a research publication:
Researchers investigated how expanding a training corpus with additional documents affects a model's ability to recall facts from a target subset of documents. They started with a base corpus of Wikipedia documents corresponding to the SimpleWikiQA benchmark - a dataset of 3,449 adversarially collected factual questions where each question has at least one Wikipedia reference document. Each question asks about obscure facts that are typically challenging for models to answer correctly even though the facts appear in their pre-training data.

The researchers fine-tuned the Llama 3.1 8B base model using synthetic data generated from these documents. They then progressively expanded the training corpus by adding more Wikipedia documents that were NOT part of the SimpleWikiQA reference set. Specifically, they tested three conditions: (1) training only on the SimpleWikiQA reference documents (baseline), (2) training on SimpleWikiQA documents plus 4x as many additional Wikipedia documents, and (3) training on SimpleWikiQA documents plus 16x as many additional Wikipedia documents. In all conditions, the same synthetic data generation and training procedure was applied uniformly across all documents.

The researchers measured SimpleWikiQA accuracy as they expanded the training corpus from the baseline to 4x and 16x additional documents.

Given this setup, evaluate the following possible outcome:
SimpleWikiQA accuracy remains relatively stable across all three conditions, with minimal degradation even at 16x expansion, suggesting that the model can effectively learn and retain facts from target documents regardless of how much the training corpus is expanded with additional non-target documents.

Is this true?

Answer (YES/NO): NO